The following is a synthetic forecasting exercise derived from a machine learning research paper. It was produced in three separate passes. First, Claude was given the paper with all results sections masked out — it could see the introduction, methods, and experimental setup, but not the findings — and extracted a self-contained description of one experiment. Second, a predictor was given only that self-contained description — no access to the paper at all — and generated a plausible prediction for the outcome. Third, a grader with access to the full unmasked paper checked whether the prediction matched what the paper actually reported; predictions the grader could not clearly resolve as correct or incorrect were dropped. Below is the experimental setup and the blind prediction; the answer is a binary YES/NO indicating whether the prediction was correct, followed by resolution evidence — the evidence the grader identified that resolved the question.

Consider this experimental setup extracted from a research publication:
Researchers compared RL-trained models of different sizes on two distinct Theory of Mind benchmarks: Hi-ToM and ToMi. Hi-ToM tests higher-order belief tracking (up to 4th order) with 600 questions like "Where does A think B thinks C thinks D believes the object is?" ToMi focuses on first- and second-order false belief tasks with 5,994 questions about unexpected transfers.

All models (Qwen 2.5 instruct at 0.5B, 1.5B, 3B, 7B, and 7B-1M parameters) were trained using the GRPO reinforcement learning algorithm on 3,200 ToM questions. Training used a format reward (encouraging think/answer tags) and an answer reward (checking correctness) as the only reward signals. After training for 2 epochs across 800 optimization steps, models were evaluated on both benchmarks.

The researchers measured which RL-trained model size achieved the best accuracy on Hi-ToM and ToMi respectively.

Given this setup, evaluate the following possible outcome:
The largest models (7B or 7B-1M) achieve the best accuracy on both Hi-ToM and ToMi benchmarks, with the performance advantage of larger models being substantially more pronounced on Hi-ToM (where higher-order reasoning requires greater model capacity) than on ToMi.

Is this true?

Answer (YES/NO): YES